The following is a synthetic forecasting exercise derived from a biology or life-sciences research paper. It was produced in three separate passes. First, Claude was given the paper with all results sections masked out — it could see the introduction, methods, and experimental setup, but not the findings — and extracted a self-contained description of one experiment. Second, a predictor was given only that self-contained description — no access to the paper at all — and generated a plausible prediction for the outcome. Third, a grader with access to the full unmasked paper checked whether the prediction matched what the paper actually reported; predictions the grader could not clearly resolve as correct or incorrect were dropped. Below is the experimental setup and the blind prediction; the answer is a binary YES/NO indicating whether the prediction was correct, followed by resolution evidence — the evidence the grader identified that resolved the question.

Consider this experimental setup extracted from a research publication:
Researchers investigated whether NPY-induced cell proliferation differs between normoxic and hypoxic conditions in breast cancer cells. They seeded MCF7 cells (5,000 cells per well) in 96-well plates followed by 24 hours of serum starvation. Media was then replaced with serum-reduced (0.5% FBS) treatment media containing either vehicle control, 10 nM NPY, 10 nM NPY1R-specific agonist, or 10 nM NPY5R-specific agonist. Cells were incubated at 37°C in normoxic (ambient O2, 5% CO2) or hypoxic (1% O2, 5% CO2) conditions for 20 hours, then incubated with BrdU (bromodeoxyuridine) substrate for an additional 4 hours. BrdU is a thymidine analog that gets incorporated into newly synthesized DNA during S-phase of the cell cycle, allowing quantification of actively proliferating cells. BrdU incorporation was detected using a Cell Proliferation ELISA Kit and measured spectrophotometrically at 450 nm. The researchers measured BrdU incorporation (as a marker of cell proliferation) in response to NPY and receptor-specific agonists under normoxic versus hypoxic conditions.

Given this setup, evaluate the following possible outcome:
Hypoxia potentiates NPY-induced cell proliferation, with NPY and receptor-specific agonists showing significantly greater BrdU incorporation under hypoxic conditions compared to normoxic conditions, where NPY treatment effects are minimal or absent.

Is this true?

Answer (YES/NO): YES